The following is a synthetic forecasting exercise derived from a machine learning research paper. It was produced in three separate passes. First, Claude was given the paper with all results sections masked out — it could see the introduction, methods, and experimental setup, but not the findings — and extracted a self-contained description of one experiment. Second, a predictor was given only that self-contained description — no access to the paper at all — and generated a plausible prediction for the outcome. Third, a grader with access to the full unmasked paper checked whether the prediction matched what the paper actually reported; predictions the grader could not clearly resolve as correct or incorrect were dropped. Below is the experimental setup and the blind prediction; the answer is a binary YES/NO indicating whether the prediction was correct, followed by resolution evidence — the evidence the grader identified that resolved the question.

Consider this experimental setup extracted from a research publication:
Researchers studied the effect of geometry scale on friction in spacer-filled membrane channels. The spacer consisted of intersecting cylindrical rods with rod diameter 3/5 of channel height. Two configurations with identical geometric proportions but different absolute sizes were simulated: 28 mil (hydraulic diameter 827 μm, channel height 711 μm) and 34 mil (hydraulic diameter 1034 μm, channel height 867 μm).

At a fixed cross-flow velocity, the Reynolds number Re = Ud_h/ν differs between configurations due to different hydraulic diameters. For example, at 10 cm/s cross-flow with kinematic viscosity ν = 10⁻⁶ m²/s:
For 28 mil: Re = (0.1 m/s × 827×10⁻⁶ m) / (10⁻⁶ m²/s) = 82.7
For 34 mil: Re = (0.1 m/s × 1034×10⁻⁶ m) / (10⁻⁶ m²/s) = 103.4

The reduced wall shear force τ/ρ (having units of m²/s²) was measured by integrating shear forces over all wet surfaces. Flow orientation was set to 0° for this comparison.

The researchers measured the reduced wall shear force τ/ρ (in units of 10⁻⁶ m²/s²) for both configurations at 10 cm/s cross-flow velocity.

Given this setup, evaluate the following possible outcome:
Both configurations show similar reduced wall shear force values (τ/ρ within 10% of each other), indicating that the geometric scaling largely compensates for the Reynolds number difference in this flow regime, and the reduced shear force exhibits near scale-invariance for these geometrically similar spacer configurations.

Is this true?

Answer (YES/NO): NO